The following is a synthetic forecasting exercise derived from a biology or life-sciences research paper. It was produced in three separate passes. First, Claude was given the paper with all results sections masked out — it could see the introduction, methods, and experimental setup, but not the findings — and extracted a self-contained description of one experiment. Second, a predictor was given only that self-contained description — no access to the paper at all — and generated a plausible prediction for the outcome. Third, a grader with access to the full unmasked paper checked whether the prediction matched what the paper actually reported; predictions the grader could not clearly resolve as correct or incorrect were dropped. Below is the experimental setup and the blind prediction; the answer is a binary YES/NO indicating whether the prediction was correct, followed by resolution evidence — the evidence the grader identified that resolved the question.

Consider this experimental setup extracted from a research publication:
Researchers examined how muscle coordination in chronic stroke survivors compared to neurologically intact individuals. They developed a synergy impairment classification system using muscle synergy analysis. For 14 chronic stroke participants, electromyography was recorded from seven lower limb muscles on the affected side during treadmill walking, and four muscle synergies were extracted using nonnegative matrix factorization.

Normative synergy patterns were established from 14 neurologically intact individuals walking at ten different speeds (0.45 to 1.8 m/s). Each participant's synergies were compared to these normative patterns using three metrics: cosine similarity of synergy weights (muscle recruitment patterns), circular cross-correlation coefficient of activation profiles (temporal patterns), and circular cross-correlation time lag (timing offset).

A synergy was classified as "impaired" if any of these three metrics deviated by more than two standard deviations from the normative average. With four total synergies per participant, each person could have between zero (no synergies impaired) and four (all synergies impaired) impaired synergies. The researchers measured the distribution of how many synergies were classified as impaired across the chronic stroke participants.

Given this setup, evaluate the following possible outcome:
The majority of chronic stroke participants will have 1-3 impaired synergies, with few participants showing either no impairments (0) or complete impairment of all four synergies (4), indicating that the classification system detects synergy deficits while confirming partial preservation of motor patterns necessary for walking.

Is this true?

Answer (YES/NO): NO